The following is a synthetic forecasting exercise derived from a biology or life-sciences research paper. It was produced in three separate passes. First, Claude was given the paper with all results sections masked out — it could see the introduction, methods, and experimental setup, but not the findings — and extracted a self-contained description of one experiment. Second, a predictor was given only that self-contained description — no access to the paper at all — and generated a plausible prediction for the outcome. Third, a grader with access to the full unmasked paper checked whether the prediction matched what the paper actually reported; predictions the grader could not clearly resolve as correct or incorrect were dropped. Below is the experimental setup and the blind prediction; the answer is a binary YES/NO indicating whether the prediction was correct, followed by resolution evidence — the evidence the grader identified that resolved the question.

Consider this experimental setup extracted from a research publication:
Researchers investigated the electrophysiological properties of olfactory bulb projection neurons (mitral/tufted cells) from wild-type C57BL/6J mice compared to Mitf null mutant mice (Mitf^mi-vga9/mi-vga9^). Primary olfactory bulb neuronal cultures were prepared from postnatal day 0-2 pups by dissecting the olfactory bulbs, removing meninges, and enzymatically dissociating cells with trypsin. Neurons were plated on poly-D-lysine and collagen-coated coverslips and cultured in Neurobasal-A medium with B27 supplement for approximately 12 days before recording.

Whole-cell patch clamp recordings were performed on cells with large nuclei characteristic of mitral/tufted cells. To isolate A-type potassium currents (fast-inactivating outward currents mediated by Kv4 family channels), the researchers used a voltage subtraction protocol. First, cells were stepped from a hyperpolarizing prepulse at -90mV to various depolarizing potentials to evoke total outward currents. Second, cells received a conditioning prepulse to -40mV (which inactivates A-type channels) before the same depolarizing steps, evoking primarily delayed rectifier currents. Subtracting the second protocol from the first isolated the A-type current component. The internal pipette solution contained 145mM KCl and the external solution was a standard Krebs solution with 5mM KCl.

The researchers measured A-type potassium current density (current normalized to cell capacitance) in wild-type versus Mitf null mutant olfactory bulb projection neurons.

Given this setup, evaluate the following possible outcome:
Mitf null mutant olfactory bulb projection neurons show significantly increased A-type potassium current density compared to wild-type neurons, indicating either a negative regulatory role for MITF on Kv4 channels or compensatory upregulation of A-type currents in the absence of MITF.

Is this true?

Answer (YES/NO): NO